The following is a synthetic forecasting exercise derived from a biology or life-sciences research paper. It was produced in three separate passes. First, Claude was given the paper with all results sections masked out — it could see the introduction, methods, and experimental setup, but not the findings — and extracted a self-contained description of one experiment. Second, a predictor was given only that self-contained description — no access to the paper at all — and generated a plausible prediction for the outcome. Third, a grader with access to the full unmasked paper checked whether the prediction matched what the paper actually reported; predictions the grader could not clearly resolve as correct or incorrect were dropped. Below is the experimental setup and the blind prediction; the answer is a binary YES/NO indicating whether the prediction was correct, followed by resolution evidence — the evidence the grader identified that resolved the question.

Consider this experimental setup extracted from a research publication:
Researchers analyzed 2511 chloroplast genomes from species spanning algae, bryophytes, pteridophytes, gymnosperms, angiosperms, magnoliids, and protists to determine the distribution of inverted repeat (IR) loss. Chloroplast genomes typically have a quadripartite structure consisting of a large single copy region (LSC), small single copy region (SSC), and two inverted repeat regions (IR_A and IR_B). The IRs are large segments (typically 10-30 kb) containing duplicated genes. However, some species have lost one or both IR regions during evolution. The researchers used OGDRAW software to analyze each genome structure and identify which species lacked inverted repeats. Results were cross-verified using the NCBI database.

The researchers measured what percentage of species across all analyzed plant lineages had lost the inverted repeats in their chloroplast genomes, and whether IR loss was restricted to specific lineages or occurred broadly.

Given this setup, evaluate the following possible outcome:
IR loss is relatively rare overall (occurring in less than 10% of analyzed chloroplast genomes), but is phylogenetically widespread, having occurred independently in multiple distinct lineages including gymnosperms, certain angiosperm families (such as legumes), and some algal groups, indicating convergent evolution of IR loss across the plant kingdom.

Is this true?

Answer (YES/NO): NO